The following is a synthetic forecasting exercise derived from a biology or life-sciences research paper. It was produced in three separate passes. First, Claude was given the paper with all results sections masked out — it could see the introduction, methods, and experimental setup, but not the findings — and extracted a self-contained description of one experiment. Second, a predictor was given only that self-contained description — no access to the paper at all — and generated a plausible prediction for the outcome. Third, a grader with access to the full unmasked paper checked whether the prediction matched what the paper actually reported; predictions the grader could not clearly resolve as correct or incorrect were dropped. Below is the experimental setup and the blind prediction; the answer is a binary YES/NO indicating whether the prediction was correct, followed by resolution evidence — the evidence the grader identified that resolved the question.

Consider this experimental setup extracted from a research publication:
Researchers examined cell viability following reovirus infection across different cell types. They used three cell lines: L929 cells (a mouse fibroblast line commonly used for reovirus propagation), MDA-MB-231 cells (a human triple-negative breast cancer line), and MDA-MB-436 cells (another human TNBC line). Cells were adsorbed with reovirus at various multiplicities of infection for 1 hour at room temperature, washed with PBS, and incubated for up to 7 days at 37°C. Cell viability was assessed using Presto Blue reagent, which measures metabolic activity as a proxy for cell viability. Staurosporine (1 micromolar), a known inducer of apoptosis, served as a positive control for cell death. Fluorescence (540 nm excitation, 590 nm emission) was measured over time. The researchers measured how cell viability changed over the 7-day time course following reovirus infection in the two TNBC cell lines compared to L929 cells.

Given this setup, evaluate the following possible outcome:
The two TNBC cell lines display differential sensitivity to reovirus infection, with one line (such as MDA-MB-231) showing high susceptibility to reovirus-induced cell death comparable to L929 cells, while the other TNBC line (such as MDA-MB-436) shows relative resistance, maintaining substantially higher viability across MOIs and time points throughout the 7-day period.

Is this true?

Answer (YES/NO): NO